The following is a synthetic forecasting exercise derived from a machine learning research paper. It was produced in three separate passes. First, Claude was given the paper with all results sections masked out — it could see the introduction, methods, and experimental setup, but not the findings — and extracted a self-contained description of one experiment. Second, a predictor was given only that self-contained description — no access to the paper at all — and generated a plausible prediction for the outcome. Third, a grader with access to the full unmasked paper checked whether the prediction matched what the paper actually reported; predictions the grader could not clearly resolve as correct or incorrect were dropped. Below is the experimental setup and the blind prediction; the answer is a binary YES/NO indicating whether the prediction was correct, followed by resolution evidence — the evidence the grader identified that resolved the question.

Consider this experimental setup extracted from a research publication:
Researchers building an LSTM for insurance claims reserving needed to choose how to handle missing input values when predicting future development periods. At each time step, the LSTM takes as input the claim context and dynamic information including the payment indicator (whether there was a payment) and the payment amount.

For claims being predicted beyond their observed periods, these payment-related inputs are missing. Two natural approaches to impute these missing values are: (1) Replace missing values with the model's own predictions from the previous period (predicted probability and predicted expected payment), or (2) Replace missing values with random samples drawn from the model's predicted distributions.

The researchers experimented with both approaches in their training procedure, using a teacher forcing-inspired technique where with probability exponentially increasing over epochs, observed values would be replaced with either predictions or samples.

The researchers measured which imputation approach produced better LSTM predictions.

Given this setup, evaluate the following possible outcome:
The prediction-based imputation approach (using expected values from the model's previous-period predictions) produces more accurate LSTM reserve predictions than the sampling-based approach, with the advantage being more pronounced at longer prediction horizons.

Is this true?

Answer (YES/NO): NO